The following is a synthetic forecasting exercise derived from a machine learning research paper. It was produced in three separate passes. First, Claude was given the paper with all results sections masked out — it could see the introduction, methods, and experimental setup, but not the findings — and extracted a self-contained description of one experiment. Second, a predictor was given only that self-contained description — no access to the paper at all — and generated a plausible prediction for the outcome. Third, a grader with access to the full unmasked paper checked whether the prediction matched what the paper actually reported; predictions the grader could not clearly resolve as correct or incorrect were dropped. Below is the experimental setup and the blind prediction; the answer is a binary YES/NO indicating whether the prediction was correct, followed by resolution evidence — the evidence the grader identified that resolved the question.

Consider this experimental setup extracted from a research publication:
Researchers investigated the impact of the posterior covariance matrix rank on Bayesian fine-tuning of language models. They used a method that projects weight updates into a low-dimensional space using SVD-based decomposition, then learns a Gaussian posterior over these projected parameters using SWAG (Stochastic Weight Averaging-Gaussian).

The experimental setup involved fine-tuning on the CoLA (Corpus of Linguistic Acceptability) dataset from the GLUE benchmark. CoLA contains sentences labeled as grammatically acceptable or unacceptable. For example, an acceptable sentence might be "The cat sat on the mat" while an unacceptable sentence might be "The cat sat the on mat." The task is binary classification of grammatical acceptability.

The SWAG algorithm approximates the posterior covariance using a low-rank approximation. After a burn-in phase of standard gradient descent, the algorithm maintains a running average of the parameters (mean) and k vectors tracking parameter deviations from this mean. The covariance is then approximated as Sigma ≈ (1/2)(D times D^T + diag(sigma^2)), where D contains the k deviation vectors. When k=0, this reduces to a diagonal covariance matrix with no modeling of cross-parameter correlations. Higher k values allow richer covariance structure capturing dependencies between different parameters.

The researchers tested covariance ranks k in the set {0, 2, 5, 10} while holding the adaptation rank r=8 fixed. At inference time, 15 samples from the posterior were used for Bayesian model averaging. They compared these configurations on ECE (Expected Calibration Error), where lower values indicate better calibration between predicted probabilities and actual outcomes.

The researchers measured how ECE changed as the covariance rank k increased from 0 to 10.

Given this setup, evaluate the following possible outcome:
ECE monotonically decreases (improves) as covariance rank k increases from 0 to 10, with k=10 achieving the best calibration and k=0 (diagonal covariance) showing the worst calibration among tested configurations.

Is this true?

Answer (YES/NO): NO